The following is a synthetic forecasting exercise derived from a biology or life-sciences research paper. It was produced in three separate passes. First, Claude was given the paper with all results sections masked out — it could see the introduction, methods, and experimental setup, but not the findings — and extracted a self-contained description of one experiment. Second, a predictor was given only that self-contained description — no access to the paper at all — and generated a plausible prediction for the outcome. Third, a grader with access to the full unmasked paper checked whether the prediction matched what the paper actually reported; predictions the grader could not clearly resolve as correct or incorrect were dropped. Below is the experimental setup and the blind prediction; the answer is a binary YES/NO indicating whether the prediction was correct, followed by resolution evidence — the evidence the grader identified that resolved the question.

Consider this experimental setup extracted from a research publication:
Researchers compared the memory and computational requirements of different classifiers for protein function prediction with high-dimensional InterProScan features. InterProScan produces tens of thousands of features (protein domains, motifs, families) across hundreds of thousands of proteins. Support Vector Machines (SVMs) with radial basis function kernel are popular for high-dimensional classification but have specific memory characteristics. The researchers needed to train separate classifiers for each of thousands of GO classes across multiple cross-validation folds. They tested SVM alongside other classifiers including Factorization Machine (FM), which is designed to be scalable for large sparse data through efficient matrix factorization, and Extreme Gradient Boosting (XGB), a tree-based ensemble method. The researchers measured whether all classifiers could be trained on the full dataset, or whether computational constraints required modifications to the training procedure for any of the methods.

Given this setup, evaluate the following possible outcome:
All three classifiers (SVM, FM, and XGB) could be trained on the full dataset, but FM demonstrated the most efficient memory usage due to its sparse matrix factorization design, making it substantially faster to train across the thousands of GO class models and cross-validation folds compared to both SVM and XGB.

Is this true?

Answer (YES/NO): NO